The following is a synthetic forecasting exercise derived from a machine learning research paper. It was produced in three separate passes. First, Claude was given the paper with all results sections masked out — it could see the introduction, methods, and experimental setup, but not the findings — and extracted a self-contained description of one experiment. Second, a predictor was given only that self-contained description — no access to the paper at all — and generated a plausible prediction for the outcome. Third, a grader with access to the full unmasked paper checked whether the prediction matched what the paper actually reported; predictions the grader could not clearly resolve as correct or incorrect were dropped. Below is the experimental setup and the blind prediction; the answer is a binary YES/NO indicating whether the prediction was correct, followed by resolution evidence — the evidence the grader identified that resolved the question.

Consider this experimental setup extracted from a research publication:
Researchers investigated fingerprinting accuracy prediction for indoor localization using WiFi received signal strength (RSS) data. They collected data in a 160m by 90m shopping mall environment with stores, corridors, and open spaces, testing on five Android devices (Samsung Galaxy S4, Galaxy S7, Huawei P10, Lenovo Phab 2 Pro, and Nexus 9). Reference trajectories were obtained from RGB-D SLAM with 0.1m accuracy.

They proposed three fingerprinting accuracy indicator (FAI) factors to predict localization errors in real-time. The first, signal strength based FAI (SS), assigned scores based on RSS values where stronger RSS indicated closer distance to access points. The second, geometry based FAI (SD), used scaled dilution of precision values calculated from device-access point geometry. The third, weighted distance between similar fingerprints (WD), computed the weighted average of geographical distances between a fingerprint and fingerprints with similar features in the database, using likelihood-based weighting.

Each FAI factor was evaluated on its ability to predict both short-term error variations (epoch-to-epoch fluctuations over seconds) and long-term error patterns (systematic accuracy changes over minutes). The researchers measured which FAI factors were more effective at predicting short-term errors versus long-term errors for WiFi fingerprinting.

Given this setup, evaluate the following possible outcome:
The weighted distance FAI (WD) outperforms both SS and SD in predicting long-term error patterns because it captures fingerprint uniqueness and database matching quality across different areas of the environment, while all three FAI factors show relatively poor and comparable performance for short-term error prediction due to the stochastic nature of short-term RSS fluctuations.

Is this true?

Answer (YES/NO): NO